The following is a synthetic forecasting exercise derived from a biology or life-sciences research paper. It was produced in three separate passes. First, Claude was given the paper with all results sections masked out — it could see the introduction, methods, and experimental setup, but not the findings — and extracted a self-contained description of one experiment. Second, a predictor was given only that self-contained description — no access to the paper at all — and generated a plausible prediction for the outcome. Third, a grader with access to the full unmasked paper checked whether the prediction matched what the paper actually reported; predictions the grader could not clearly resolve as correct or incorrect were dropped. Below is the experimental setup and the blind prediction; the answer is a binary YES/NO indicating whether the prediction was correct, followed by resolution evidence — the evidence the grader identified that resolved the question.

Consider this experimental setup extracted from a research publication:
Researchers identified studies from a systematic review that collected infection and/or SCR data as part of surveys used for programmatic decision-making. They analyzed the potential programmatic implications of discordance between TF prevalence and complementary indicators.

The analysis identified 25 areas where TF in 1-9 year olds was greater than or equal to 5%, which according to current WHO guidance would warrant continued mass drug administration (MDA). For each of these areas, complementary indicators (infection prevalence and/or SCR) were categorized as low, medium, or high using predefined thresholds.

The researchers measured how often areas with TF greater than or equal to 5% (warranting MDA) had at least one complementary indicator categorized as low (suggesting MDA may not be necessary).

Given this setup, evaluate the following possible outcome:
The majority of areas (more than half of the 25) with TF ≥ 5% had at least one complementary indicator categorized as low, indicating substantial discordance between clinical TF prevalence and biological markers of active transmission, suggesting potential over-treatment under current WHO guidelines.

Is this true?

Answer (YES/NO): NO